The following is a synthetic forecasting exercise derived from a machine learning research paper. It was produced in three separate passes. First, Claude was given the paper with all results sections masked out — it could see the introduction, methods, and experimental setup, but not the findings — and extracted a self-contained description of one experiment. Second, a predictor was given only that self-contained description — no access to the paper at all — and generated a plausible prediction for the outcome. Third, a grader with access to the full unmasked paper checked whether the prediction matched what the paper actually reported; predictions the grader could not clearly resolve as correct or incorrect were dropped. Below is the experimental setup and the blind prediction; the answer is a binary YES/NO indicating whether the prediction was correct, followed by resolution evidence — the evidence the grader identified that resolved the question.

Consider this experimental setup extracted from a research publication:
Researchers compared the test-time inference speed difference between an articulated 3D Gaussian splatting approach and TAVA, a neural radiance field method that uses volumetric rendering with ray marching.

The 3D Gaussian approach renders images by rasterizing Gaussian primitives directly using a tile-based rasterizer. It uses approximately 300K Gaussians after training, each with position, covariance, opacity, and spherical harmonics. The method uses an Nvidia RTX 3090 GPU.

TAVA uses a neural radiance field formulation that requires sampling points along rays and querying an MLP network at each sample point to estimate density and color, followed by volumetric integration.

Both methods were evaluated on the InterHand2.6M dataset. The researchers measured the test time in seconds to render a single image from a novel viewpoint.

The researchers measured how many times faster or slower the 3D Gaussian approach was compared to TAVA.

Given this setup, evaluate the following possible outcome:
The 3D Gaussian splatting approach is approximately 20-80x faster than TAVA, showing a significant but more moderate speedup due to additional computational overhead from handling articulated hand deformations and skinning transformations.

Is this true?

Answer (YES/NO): NO